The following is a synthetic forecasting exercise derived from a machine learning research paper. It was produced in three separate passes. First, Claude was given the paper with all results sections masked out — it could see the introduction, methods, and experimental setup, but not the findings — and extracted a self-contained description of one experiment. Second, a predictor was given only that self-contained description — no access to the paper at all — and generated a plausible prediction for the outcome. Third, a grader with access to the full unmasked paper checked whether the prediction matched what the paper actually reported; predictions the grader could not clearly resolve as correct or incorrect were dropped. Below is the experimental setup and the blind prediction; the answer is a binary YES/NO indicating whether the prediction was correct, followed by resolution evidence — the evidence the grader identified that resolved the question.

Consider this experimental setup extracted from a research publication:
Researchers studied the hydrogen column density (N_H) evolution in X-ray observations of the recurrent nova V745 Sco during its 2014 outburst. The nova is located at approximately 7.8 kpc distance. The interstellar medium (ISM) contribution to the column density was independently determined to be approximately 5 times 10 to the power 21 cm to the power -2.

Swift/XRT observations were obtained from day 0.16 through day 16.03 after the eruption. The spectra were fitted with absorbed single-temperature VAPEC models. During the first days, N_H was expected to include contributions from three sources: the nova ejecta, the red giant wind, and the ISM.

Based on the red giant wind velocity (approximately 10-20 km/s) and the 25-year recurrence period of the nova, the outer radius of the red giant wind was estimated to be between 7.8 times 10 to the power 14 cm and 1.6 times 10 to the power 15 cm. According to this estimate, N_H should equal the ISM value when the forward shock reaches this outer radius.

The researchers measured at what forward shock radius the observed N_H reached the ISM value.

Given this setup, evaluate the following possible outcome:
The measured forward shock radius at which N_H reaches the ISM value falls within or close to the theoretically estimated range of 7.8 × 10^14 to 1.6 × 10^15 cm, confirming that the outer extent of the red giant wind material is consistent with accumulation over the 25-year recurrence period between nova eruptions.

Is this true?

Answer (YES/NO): NO